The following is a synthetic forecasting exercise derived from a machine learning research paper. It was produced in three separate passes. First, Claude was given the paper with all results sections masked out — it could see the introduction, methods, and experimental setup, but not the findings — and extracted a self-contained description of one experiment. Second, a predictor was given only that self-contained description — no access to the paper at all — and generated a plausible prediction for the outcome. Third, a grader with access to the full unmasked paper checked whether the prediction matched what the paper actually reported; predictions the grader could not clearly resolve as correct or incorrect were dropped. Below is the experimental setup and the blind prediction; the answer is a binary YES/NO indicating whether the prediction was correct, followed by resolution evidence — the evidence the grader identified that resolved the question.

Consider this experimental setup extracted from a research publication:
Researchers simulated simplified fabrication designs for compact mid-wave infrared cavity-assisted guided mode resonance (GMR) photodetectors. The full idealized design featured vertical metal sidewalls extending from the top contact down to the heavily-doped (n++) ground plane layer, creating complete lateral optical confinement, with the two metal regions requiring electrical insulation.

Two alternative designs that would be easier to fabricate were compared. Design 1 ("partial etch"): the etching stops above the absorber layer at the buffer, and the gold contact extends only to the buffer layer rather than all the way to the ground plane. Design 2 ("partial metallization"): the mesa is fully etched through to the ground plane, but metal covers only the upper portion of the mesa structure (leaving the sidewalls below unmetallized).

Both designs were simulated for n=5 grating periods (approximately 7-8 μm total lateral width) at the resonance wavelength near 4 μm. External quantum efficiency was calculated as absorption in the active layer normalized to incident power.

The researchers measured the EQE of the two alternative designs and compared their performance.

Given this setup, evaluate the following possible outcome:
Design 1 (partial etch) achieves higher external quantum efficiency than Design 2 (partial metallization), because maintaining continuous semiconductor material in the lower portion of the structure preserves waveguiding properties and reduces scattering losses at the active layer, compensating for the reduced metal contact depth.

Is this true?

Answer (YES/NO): NO